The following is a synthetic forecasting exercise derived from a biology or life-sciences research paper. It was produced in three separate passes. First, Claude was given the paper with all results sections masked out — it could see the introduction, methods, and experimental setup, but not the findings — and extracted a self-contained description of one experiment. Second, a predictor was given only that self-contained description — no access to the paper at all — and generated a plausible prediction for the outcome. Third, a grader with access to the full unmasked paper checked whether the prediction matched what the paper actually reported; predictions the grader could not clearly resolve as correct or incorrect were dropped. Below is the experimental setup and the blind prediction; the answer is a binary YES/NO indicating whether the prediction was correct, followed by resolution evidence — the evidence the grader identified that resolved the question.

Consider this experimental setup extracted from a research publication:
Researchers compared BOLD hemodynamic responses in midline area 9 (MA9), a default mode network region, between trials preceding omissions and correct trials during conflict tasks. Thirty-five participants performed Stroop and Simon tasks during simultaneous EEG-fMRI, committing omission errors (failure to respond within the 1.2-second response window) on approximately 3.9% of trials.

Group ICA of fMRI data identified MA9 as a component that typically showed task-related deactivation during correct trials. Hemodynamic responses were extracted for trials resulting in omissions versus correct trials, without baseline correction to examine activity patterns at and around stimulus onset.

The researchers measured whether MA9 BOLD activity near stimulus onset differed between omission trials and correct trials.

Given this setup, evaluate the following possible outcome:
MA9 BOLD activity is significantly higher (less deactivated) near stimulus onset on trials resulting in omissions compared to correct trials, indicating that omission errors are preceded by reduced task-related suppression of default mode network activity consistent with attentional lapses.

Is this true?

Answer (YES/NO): YES